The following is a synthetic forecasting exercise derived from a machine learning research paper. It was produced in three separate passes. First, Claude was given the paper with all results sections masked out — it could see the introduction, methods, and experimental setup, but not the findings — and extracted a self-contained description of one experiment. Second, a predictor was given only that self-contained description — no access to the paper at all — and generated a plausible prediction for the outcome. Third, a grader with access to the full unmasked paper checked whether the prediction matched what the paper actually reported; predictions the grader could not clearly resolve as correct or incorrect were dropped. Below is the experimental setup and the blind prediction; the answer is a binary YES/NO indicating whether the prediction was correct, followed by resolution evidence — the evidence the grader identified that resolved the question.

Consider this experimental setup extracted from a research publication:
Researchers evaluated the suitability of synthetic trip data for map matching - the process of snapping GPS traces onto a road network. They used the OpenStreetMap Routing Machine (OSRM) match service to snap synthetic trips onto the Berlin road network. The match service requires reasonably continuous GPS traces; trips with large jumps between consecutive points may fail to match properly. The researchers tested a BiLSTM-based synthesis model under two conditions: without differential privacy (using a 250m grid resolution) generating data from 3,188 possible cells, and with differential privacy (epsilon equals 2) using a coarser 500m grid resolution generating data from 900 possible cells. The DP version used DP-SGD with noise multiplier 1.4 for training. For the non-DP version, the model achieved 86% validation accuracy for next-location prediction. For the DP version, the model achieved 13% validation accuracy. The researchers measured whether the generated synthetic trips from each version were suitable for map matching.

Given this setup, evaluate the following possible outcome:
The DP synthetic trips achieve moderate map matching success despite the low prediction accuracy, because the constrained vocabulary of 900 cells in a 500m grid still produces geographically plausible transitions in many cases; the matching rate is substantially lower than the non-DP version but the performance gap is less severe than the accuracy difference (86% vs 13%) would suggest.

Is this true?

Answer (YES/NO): NO